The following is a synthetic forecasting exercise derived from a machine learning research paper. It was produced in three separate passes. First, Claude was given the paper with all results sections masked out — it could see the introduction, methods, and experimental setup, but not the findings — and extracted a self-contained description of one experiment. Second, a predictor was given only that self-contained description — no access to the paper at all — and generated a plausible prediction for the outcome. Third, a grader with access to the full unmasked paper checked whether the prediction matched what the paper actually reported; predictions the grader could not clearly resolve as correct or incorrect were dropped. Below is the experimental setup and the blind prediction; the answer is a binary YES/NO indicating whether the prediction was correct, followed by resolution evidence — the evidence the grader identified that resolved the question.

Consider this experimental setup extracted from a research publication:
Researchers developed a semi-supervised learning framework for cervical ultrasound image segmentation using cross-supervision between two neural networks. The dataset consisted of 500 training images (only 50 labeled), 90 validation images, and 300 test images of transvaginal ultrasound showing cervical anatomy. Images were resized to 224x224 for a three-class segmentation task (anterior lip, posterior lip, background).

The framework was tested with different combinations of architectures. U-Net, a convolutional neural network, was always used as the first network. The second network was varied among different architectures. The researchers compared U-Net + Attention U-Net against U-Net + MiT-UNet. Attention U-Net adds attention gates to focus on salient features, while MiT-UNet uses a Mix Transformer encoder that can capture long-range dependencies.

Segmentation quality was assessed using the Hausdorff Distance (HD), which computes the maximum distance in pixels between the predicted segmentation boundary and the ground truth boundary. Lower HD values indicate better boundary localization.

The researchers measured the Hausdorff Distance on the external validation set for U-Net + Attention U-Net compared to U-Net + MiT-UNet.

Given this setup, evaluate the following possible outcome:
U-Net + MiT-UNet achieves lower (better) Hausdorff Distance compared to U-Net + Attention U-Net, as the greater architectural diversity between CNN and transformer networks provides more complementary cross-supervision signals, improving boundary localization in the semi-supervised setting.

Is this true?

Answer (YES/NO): YES